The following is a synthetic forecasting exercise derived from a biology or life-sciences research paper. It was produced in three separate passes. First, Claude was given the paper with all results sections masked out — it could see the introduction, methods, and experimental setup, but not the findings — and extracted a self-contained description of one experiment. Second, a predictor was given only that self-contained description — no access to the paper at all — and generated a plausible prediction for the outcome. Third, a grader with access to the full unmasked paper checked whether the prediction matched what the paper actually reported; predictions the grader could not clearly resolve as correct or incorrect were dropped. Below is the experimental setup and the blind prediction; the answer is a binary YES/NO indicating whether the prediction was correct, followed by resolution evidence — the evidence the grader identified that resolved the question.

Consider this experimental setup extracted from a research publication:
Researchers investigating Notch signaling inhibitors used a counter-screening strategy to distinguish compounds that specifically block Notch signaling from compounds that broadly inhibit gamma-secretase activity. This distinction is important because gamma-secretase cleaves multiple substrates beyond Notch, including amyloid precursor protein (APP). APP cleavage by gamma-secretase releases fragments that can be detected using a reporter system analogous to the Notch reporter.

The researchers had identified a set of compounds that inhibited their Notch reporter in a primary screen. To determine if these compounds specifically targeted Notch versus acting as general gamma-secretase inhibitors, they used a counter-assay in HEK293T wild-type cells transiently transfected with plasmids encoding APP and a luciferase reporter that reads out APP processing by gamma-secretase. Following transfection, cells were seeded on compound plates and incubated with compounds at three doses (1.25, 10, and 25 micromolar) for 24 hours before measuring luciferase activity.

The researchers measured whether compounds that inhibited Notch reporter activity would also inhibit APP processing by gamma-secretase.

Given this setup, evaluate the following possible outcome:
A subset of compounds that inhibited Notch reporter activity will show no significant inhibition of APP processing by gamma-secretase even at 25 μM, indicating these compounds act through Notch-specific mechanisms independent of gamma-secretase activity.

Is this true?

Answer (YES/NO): NO